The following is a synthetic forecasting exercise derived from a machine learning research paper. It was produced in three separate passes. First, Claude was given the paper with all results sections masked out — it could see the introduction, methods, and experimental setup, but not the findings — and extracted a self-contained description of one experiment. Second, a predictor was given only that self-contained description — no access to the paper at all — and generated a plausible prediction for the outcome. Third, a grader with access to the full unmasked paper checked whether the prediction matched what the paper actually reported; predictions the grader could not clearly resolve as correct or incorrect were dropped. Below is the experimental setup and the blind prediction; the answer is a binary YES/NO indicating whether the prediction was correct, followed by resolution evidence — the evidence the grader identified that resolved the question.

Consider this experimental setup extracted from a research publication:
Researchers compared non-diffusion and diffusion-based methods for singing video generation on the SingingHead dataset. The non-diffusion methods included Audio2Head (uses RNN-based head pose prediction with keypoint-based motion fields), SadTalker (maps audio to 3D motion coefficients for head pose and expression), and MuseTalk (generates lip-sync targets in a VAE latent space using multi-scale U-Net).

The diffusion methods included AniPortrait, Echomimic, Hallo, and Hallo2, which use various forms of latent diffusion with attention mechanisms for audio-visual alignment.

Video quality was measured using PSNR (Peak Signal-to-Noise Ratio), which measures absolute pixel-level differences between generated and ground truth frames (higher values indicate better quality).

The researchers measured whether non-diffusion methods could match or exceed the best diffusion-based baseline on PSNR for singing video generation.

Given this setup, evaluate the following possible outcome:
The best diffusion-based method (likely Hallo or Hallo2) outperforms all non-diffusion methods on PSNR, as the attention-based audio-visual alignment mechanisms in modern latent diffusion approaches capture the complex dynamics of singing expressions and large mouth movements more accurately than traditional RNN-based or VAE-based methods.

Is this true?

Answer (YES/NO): NO